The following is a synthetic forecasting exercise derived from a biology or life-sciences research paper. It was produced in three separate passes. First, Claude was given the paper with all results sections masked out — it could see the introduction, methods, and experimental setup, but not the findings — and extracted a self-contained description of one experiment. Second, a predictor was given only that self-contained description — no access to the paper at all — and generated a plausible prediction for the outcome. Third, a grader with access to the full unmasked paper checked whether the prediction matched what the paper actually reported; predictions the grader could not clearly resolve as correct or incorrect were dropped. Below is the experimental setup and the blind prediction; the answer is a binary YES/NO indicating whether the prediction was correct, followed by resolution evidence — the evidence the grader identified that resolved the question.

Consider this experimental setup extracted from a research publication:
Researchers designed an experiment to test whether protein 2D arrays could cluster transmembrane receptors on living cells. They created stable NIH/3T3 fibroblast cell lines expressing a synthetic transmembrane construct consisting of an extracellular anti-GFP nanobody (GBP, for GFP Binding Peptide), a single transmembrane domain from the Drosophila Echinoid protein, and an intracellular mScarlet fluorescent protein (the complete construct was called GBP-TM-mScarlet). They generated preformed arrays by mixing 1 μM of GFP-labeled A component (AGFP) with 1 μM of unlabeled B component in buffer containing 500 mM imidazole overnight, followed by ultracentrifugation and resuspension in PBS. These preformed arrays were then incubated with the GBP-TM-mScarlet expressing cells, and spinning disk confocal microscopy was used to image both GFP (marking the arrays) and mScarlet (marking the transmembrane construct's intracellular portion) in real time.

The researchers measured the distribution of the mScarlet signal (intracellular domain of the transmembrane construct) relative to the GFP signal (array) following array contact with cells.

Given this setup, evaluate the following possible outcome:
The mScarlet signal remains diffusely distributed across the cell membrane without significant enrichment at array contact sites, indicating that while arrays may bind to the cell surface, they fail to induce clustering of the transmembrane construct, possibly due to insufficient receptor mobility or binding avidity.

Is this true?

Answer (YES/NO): NO